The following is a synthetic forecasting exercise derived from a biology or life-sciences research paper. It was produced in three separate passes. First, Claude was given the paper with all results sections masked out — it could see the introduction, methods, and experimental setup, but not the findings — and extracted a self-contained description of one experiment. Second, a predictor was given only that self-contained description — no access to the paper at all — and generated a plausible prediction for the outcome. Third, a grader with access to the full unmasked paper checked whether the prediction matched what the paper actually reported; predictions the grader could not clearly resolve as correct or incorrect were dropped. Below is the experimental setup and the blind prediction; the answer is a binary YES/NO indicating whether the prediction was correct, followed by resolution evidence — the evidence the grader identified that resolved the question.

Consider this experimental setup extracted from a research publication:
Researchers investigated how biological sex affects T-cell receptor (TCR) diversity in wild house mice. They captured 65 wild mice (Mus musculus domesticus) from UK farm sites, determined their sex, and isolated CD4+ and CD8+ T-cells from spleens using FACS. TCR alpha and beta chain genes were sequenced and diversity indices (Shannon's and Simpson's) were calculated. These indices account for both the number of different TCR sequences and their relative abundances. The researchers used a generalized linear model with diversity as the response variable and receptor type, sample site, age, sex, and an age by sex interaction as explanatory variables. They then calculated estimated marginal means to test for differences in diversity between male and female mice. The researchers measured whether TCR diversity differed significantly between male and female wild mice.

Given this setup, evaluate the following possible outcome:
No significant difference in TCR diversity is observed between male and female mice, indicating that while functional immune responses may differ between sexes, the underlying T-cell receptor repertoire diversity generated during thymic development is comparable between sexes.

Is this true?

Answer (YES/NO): YES